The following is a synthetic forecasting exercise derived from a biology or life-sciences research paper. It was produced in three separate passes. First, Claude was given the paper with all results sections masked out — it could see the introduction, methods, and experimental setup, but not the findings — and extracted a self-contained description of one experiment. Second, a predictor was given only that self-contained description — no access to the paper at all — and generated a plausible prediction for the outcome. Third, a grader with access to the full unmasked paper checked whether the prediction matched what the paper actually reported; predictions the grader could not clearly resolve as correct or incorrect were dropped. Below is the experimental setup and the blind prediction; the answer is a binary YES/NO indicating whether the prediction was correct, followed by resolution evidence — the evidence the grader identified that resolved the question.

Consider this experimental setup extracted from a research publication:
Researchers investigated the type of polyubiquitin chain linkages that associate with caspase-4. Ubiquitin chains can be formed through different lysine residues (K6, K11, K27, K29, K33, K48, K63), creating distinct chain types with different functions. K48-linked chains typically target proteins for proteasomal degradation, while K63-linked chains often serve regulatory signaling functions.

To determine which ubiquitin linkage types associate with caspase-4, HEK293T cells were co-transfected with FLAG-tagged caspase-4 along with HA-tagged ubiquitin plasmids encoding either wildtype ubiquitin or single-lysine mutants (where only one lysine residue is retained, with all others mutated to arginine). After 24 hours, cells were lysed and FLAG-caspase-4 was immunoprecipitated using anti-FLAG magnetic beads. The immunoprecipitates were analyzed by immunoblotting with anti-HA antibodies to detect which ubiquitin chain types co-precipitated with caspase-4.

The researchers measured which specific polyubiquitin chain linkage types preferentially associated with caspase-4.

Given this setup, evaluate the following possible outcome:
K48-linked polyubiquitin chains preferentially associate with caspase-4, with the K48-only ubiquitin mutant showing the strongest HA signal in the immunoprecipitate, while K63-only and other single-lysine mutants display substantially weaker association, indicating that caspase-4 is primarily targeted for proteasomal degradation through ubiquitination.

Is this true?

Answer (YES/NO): NO